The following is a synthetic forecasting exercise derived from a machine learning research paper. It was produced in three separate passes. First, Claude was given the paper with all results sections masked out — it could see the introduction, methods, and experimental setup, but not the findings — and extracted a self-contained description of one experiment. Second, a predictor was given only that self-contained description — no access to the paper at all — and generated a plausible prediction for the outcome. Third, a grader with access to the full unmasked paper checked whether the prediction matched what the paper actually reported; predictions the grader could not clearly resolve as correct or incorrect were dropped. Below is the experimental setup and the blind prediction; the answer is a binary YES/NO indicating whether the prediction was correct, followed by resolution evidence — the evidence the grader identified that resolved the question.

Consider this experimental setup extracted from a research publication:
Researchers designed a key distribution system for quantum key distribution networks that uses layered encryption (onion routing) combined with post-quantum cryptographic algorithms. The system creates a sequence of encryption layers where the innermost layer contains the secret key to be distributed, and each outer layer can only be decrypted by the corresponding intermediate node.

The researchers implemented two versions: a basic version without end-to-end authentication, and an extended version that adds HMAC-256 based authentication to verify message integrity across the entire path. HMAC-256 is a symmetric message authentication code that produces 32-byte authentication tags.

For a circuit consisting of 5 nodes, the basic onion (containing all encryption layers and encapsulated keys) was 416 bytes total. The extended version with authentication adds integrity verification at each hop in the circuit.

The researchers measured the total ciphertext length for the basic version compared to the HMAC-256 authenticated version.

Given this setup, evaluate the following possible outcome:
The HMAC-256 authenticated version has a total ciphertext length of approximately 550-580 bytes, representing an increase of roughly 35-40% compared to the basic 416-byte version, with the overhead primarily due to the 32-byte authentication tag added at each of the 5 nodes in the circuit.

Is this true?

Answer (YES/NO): NO